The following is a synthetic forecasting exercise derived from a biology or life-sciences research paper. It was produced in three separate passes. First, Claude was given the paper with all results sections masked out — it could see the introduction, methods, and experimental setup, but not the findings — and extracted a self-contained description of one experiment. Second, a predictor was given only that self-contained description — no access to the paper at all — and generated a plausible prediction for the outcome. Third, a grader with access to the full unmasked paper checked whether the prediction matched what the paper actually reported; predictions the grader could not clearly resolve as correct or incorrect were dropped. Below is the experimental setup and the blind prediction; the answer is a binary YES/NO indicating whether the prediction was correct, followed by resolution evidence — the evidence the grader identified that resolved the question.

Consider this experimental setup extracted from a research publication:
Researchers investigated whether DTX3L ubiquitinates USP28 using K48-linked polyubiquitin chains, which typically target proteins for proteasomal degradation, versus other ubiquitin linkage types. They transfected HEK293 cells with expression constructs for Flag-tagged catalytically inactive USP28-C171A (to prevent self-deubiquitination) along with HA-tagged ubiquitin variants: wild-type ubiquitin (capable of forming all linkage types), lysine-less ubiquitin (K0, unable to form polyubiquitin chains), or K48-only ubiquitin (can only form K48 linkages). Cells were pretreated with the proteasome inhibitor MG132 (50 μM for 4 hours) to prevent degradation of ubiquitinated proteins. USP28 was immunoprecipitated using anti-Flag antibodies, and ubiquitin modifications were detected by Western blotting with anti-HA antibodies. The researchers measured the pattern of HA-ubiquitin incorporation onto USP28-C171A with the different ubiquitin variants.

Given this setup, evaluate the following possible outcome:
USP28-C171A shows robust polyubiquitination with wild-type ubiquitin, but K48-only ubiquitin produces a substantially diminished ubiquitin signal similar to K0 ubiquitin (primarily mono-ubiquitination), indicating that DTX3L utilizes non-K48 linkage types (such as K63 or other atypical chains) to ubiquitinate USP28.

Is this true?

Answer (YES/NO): NO